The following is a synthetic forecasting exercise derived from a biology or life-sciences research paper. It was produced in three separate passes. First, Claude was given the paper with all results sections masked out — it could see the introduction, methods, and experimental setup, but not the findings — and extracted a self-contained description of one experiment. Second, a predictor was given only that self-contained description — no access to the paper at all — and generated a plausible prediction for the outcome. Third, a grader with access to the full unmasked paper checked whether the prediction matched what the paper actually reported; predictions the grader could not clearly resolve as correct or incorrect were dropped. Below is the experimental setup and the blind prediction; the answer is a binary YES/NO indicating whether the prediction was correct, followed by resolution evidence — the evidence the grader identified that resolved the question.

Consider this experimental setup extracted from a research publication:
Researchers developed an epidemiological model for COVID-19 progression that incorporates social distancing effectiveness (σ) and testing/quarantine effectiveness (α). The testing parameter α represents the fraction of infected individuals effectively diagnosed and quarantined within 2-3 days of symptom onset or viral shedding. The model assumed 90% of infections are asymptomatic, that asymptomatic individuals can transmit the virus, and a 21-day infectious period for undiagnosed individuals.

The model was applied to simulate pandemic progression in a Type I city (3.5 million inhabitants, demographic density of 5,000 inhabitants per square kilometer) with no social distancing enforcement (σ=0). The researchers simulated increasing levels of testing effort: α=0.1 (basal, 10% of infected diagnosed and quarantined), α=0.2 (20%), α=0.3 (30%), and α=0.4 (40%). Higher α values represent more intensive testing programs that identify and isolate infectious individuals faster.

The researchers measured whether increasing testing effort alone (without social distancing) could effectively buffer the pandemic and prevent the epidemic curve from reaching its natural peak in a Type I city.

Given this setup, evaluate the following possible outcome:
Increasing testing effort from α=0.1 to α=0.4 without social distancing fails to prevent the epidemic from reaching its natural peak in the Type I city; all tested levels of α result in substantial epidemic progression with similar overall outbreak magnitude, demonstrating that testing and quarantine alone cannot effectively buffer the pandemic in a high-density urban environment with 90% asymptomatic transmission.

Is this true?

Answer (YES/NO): YES